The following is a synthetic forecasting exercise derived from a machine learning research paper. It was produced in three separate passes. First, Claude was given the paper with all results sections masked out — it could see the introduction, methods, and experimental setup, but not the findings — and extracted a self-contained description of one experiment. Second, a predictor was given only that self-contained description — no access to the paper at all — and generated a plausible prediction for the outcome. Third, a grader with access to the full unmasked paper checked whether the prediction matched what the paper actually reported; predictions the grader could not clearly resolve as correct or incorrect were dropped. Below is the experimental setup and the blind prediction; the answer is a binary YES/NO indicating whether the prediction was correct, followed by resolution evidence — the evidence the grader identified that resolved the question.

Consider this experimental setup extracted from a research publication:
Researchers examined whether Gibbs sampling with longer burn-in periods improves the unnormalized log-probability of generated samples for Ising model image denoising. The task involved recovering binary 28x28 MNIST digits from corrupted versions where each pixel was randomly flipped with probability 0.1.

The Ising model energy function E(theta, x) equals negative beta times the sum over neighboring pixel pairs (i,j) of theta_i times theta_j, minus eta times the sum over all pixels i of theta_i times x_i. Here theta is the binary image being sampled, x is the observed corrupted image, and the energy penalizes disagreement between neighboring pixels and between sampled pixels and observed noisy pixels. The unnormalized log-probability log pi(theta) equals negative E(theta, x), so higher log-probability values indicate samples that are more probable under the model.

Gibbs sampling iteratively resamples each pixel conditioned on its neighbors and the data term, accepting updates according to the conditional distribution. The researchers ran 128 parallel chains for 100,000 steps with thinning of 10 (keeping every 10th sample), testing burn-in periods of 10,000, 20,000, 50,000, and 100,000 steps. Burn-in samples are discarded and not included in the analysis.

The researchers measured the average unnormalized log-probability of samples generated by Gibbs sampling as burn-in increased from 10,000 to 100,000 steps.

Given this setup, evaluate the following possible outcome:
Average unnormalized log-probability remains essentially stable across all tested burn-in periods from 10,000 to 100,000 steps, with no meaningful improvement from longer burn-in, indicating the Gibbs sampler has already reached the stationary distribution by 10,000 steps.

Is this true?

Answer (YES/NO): NO